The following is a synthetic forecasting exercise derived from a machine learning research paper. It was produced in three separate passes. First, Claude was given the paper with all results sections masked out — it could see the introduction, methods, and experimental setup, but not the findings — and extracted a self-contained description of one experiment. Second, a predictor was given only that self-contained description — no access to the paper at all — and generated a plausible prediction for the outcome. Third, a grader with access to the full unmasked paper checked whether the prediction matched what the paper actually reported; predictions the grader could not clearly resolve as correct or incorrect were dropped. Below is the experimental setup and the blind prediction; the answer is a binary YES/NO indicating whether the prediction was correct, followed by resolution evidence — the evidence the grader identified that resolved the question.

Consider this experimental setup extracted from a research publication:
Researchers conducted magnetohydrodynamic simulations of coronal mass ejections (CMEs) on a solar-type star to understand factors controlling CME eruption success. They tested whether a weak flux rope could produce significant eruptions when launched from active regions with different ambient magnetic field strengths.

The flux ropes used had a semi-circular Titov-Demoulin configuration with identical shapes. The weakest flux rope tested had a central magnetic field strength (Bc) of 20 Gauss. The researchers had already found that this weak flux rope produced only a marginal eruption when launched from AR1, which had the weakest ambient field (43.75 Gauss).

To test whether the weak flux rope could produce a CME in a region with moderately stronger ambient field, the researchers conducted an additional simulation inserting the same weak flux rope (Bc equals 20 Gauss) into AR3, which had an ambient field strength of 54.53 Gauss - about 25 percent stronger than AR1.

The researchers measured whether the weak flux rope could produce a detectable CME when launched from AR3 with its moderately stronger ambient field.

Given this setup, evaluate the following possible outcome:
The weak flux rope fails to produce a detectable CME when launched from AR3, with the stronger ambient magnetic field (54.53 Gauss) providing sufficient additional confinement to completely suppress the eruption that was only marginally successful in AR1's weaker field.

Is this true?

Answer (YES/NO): YES